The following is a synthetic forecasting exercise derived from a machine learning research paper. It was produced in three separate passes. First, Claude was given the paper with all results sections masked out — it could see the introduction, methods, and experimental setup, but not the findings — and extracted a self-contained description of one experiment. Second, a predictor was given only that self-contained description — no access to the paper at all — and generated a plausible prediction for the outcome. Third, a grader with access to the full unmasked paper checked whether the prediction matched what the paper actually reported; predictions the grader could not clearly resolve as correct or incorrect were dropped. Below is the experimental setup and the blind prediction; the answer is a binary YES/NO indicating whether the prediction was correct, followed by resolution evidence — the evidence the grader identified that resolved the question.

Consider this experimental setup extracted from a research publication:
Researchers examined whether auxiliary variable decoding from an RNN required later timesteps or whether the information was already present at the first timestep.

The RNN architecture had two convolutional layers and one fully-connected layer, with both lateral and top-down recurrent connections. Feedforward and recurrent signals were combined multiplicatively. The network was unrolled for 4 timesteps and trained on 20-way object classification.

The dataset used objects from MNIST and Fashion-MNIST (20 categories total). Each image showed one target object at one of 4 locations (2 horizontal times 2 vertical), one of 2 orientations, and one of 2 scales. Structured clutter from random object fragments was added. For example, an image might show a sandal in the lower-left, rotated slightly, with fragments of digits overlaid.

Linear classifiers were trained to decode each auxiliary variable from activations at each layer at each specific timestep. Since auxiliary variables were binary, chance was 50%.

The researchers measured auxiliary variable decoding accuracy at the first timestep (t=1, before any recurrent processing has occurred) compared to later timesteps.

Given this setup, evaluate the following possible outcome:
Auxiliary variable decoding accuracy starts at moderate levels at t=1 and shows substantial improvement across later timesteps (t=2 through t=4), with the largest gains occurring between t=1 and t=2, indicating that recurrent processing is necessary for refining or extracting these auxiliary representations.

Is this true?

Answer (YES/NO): NO